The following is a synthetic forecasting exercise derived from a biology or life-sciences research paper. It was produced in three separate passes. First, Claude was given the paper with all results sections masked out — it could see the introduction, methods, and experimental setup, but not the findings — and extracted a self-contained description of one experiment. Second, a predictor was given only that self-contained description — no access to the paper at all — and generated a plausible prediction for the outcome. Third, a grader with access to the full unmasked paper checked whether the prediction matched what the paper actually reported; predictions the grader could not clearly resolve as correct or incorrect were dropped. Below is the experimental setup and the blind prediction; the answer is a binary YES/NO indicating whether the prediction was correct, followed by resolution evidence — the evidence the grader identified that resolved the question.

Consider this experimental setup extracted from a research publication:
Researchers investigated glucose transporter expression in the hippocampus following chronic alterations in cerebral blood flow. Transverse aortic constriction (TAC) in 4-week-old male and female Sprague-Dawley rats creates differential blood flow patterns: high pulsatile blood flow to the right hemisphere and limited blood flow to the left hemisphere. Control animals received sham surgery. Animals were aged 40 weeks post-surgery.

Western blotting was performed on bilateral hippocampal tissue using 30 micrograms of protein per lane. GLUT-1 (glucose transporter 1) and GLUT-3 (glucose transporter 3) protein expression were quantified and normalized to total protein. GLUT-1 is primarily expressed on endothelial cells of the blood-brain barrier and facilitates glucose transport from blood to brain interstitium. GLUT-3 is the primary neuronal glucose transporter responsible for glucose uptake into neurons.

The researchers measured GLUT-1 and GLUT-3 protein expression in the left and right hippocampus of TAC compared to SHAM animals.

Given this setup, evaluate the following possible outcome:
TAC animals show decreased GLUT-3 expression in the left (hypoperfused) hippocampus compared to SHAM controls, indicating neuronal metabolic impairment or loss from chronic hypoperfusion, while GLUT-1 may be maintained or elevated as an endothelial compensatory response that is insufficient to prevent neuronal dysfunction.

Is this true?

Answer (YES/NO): NO